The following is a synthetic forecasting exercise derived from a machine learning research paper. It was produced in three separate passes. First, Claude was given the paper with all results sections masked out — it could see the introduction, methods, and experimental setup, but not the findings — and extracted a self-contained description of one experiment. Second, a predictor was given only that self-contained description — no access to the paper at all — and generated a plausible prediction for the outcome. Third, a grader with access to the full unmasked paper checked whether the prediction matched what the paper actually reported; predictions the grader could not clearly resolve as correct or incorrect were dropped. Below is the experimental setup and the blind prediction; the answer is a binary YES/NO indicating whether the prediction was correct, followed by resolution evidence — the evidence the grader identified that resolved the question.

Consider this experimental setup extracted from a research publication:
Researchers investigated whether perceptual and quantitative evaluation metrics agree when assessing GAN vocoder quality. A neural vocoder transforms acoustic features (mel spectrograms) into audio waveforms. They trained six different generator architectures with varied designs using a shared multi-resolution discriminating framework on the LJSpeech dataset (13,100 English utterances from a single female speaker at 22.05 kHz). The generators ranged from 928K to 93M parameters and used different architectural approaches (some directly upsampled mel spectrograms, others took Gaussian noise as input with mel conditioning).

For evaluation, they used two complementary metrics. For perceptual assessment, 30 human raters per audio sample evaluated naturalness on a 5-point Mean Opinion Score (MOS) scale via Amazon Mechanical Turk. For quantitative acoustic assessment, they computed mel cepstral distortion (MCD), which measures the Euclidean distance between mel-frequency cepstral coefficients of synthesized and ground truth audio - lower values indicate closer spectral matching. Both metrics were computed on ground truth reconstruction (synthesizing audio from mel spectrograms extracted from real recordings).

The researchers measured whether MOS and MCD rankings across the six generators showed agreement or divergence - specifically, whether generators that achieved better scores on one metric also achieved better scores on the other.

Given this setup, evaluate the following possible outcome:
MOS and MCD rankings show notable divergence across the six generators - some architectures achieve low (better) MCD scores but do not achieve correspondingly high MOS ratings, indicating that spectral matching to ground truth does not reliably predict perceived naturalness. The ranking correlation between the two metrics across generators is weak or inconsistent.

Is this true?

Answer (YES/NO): YES